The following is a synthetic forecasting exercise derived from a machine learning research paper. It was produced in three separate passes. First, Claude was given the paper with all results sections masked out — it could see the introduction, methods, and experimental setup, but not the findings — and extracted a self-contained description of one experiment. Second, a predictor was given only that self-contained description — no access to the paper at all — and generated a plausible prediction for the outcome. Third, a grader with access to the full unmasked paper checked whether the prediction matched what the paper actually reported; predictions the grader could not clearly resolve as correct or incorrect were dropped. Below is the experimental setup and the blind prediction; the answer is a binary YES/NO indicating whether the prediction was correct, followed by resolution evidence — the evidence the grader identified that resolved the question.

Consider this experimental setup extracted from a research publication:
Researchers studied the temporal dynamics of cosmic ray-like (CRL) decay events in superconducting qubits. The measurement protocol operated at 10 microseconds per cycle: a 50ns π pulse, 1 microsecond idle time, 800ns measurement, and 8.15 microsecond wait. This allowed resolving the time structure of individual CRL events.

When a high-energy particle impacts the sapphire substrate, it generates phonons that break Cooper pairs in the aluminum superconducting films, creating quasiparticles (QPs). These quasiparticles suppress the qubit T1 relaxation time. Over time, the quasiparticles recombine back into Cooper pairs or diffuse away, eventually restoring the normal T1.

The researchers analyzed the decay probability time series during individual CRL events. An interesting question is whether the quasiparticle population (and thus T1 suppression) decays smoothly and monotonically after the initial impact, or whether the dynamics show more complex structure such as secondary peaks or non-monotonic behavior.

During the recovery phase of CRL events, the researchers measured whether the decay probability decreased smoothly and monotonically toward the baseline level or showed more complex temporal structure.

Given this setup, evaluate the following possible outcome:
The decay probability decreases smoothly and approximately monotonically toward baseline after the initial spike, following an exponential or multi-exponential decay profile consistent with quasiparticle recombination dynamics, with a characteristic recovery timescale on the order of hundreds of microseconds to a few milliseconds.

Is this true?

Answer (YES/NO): YES